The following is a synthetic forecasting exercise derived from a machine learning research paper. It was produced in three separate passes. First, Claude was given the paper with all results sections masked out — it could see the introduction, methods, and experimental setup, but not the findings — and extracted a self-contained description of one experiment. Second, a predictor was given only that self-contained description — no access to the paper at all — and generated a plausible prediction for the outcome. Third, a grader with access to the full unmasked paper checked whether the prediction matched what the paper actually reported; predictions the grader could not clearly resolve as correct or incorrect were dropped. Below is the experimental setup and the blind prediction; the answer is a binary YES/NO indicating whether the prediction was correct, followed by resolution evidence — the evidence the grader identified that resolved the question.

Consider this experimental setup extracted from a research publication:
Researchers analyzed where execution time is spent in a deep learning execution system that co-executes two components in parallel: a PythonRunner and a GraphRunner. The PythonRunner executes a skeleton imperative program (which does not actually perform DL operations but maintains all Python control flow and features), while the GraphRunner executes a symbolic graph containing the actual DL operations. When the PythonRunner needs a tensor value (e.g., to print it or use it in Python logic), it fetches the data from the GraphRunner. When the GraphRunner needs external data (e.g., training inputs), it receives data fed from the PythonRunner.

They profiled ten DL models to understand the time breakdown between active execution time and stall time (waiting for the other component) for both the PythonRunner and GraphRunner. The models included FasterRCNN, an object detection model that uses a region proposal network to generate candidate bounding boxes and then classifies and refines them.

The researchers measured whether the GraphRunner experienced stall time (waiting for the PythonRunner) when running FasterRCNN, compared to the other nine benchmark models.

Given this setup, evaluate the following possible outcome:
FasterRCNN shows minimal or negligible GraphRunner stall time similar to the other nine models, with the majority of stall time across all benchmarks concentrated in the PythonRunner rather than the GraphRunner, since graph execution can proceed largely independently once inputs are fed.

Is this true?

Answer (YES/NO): NO